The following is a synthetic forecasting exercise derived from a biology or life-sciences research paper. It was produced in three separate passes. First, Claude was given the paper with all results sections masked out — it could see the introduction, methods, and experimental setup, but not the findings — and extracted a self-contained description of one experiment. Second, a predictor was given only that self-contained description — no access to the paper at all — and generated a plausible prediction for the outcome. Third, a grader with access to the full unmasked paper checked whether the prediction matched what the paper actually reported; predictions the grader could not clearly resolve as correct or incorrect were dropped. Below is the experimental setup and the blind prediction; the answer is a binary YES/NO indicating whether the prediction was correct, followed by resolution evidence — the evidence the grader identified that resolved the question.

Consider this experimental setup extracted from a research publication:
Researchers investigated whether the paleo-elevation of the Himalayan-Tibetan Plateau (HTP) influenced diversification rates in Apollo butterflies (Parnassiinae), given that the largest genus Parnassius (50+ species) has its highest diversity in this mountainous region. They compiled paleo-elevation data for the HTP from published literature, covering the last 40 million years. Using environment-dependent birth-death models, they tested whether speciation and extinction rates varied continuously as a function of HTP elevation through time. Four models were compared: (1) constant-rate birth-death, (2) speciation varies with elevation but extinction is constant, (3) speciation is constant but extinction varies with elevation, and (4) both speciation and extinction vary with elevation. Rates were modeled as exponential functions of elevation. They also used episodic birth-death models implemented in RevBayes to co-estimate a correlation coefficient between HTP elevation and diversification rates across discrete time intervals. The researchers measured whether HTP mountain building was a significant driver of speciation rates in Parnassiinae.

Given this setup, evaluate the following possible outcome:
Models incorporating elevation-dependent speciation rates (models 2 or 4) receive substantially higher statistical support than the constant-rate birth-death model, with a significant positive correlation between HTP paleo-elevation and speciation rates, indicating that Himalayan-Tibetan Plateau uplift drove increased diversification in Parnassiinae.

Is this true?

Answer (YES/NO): NO